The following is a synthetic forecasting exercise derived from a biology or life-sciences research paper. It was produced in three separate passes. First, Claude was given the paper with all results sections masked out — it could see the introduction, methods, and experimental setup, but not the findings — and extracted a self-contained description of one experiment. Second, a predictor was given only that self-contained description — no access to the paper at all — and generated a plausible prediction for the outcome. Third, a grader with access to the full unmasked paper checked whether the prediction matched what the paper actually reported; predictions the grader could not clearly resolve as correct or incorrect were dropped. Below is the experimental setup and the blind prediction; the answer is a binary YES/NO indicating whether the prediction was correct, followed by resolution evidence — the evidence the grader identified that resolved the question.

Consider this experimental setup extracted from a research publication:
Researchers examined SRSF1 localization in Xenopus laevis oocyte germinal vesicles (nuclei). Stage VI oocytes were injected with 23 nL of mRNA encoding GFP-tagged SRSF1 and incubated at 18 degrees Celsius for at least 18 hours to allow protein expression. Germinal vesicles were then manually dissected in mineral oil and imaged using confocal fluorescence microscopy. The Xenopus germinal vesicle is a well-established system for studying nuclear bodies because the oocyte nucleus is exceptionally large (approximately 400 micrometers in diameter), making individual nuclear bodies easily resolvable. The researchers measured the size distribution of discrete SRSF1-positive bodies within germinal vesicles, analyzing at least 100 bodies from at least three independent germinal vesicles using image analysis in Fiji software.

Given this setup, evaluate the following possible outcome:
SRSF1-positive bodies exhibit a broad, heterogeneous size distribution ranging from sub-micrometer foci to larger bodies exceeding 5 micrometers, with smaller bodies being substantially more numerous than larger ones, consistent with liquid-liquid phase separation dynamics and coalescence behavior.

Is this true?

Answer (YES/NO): NO